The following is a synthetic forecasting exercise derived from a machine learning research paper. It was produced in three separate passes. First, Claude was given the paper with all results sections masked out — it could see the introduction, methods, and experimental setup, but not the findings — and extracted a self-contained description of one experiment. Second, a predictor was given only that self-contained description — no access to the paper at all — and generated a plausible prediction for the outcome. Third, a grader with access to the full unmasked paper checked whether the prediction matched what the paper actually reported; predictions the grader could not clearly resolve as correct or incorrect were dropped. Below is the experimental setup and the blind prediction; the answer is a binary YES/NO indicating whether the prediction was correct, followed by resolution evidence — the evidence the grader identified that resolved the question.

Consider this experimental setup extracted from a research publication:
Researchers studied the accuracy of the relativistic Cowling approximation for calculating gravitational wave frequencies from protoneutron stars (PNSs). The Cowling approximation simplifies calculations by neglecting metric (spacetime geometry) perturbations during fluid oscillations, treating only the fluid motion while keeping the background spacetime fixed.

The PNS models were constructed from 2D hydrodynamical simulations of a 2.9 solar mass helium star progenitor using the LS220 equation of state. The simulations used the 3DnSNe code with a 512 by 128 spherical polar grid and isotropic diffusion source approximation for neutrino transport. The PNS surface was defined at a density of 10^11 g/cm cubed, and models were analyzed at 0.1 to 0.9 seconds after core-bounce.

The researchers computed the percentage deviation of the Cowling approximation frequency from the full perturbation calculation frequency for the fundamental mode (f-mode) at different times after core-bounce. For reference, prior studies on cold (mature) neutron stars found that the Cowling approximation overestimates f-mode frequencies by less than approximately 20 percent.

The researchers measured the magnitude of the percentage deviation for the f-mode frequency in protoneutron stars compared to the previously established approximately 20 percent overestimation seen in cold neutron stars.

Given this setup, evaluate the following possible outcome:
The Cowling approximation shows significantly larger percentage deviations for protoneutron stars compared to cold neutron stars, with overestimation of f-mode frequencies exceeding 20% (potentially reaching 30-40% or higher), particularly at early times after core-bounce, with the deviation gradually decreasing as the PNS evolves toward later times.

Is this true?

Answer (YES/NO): NO